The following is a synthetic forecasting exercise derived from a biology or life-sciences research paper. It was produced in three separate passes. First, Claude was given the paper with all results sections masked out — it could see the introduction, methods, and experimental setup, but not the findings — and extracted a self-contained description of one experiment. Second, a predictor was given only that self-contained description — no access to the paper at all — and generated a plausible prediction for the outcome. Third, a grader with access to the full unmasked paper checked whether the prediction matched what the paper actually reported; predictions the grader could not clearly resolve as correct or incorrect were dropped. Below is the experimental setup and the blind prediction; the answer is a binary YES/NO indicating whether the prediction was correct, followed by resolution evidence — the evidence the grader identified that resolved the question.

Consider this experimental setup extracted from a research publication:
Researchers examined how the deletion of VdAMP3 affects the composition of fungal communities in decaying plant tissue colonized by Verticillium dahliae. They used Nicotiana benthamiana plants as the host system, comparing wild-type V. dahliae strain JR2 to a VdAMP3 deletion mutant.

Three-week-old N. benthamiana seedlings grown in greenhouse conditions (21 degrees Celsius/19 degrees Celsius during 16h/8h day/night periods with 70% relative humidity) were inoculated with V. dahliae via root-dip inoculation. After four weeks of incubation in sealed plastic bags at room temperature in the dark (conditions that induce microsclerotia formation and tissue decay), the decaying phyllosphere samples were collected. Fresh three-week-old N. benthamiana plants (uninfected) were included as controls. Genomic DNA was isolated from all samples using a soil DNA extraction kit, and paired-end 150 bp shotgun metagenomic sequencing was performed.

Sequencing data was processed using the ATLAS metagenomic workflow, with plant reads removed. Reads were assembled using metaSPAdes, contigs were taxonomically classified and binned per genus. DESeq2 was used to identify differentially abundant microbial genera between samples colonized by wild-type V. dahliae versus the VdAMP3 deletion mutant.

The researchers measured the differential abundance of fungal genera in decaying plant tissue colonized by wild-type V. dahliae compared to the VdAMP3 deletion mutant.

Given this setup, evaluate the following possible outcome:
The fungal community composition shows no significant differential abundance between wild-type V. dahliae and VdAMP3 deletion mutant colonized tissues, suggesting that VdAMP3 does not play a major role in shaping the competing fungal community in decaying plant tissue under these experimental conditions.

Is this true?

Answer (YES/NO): NO